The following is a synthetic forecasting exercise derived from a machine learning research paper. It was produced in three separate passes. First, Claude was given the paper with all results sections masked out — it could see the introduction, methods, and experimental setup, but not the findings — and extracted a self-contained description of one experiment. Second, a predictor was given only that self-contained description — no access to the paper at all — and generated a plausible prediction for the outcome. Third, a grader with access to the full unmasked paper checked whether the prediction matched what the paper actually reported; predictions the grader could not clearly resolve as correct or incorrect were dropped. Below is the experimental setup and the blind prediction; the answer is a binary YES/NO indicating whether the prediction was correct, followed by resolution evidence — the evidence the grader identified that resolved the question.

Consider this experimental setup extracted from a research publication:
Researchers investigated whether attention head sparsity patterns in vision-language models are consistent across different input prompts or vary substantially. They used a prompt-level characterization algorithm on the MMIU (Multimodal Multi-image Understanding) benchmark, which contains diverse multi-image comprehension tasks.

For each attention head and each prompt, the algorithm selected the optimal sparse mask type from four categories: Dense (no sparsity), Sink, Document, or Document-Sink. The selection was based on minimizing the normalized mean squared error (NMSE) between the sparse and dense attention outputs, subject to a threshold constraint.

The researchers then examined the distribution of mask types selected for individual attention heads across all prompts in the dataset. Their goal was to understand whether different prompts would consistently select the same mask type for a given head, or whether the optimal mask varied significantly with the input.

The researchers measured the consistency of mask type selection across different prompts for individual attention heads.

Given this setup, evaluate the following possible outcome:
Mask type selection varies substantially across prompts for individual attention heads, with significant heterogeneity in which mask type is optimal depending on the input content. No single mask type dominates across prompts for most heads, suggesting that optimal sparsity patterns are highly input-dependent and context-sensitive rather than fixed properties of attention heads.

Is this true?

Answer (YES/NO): NO